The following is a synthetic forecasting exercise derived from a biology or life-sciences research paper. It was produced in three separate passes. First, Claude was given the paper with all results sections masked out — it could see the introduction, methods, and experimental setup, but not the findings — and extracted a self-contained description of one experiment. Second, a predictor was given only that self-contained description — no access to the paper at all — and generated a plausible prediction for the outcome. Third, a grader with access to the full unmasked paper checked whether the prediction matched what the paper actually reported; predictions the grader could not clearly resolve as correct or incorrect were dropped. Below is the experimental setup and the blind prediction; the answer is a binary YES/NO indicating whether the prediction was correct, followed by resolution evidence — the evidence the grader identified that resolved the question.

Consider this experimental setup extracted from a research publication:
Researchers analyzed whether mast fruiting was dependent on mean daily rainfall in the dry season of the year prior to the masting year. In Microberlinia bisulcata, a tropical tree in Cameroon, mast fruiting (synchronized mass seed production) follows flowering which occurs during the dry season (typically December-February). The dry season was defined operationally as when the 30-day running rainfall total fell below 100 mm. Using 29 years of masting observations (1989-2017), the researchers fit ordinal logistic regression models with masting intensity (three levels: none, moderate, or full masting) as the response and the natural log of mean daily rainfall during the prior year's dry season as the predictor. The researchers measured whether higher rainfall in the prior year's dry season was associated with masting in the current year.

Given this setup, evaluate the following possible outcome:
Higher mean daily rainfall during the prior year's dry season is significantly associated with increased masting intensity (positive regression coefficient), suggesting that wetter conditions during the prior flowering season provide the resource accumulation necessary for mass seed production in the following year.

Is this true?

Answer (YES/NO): YES